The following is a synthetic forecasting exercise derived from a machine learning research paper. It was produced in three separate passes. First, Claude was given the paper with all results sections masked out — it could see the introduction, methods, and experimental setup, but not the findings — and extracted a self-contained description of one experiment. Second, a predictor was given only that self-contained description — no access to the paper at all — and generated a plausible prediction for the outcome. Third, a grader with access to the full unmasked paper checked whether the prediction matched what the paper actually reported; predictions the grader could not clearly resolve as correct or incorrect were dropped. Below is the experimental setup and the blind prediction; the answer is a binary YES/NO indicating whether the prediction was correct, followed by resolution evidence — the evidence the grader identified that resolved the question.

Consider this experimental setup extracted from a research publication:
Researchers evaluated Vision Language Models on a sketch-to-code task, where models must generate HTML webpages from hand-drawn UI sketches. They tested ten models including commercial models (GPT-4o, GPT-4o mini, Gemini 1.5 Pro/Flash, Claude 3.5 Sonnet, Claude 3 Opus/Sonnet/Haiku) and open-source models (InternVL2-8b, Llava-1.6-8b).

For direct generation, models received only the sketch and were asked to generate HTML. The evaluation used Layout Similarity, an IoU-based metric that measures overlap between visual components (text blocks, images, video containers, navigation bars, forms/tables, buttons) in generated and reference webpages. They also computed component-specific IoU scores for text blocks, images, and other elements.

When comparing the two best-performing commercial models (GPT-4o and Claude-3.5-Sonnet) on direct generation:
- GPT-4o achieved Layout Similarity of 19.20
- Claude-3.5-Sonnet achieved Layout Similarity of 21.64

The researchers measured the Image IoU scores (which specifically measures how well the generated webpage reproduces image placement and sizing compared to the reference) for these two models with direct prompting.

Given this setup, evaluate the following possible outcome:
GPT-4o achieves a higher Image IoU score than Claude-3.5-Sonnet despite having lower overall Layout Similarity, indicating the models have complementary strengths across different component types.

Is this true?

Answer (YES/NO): YES